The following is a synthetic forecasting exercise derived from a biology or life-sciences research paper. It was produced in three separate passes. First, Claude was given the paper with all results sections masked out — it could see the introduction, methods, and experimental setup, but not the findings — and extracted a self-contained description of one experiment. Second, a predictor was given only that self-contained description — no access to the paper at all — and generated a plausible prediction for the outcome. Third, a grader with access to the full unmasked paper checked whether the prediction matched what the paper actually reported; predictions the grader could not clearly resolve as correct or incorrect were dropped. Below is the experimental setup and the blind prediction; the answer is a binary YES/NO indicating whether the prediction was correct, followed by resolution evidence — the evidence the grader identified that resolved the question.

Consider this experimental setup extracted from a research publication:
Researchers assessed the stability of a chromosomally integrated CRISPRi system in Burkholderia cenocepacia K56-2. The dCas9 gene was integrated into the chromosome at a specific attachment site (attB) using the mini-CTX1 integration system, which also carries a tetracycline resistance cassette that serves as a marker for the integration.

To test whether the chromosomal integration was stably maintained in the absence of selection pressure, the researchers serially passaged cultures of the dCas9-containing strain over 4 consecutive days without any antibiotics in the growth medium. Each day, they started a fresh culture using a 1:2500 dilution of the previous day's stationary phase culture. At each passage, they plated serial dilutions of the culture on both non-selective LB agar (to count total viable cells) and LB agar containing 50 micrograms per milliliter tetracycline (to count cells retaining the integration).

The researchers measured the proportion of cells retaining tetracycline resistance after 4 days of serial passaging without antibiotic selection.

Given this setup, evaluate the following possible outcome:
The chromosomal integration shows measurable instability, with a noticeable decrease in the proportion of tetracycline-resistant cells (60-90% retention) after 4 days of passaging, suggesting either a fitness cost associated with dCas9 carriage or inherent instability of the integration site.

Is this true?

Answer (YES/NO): NO